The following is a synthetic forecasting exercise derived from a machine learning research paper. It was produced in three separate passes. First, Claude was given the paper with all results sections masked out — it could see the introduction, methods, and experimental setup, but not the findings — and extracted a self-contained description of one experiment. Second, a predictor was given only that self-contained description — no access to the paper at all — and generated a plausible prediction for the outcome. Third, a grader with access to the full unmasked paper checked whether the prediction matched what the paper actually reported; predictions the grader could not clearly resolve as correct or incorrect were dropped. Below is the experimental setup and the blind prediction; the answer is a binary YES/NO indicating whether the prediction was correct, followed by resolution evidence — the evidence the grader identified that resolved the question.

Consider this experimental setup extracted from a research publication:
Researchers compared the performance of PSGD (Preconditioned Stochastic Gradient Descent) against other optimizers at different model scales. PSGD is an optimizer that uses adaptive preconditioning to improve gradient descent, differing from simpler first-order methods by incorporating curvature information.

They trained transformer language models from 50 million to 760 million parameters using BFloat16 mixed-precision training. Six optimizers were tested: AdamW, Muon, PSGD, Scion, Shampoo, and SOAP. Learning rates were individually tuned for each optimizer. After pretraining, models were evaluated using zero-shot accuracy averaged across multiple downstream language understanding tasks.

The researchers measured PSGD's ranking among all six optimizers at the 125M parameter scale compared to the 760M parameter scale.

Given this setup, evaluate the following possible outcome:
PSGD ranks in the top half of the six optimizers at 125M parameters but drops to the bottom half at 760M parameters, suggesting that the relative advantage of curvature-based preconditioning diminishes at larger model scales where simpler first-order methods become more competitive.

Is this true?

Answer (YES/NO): YES